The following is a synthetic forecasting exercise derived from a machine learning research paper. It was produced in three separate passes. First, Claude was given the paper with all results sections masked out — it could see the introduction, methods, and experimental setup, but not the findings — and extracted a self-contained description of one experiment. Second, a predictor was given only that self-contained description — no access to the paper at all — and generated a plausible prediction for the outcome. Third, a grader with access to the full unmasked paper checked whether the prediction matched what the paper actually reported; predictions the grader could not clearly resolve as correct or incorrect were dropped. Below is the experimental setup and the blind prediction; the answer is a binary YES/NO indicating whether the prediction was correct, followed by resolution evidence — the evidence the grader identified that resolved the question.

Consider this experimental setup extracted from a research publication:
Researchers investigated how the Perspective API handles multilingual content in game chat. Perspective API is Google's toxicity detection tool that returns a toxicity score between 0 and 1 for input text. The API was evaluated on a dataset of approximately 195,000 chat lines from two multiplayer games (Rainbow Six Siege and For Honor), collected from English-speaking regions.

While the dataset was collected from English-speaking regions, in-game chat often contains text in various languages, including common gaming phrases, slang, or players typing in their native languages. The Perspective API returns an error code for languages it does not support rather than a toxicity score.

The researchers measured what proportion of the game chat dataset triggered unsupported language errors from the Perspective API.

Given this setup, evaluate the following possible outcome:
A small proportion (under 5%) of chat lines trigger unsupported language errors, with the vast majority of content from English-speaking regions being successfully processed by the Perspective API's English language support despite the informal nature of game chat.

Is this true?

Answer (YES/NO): NO